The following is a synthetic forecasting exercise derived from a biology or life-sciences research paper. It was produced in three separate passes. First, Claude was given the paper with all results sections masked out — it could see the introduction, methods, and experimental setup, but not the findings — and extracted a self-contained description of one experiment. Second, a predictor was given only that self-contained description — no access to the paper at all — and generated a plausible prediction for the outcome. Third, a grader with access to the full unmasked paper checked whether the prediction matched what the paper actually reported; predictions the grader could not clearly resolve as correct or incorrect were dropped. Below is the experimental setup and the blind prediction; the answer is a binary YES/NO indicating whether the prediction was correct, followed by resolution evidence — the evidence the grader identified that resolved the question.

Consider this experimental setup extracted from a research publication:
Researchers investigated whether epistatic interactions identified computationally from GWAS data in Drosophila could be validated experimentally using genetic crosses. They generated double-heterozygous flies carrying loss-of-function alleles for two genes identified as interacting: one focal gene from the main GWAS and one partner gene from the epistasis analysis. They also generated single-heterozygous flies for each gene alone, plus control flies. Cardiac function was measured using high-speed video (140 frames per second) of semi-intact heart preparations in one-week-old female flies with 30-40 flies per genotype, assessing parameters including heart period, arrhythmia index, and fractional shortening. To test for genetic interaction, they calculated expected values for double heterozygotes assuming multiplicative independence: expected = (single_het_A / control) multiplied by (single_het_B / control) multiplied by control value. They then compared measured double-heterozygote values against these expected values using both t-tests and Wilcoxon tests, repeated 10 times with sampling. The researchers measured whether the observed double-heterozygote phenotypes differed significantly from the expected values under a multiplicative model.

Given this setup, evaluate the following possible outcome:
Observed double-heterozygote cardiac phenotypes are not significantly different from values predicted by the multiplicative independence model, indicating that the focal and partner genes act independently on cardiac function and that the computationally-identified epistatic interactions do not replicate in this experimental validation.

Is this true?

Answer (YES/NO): NO